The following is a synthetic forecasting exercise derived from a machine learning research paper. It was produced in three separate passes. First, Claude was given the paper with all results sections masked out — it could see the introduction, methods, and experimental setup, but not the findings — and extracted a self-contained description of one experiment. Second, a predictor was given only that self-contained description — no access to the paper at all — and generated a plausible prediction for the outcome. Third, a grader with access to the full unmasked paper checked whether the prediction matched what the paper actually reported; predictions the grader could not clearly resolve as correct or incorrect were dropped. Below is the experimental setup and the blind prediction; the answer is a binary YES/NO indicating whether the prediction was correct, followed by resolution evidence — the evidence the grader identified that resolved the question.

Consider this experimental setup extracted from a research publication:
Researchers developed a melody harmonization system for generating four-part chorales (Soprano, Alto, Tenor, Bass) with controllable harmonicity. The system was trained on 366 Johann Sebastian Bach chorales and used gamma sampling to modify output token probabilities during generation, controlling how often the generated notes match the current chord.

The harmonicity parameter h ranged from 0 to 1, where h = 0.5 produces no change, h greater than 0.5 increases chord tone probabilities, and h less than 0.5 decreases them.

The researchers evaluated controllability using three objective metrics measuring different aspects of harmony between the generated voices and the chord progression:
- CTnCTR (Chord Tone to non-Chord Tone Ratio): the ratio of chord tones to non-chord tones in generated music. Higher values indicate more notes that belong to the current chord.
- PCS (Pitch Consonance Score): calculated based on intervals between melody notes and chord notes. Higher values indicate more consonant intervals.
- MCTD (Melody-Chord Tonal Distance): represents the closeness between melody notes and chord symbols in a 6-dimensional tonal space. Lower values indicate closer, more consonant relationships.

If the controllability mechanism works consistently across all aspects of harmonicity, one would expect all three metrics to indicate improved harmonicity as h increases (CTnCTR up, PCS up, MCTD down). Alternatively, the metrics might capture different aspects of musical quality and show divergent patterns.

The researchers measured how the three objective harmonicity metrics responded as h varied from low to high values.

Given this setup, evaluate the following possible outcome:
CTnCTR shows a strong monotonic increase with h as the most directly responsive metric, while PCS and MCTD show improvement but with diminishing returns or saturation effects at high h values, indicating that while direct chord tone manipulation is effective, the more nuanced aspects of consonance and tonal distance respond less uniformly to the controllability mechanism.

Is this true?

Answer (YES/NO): NO